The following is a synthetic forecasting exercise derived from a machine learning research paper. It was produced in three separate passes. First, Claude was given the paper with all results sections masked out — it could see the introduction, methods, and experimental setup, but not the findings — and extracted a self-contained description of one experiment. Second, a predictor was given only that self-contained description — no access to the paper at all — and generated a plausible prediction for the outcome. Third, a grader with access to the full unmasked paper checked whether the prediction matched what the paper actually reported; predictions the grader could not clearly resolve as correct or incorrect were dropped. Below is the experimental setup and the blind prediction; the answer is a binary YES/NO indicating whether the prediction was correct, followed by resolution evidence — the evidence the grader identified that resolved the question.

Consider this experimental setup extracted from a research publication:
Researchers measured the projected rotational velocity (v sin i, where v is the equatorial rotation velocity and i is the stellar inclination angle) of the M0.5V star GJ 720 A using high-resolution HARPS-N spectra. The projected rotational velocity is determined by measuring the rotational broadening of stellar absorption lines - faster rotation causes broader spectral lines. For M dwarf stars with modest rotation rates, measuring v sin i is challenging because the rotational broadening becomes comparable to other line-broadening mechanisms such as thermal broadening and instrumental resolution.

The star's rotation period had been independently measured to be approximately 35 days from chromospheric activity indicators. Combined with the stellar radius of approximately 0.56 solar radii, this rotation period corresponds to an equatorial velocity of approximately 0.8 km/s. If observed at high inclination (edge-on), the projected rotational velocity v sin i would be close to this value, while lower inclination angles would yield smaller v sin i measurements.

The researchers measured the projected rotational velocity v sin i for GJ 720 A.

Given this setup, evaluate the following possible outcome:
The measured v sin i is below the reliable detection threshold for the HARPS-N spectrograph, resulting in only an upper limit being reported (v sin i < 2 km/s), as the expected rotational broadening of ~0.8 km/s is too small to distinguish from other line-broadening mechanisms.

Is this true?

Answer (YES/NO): NO